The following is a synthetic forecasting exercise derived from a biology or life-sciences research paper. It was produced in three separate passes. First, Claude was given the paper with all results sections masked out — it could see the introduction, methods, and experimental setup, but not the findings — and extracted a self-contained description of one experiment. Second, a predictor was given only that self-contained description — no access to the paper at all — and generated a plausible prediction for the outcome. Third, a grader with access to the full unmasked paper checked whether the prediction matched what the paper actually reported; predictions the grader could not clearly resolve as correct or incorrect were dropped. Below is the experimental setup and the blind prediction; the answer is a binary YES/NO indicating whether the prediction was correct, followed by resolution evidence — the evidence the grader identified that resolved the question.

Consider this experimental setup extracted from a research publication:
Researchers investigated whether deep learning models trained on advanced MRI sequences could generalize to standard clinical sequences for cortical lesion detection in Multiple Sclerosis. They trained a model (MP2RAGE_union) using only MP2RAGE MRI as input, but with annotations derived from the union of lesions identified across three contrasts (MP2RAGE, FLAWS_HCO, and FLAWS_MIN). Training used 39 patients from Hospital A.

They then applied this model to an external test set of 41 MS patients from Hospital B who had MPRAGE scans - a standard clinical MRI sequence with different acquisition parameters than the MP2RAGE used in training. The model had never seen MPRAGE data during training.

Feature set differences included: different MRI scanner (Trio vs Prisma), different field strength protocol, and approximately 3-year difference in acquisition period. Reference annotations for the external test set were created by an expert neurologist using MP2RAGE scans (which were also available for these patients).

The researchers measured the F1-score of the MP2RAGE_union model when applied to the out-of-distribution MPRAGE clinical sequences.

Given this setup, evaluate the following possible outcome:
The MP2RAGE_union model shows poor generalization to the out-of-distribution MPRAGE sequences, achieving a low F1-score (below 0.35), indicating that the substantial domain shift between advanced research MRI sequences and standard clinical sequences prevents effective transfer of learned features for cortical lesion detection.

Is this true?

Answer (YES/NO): NO